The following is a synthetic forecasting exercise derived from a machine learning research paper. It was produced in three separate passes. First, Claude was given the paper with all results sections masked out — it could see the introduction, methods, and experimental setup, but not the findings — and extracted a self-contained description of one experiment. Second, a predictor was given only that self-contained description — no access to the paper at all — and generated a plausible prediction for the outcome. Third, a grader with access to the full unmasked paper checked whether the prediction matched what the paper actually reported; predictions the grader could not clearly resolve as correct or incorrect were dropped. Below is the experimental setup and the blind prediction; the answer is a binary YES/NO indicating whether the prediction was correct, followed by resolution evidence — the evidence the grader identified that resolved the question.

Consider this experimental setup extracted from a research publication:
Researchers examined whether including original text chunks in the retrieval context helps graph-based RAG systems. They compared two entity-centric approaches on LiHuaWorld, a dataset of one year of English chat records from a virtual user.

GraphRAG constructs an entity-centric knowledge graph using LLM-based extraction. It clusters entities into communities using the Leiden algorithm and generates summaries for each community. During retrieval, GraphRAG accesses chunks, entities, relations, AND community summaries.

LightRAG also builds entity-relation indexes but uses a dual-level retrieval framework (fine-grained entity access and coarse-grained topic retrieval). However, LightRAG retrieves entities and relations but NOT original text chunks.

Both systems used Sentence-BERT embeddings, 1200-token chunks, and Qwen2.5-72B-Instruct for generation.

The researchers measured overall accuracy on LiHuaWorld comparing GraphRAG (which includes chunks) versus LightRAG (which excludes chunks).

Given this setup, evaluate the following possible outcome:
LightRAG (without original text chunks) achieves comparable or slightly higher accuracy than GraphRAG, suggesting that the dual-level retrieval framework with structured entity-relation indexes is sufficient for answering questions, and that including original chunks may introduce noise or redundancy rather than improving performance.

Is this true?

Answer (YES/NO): NO